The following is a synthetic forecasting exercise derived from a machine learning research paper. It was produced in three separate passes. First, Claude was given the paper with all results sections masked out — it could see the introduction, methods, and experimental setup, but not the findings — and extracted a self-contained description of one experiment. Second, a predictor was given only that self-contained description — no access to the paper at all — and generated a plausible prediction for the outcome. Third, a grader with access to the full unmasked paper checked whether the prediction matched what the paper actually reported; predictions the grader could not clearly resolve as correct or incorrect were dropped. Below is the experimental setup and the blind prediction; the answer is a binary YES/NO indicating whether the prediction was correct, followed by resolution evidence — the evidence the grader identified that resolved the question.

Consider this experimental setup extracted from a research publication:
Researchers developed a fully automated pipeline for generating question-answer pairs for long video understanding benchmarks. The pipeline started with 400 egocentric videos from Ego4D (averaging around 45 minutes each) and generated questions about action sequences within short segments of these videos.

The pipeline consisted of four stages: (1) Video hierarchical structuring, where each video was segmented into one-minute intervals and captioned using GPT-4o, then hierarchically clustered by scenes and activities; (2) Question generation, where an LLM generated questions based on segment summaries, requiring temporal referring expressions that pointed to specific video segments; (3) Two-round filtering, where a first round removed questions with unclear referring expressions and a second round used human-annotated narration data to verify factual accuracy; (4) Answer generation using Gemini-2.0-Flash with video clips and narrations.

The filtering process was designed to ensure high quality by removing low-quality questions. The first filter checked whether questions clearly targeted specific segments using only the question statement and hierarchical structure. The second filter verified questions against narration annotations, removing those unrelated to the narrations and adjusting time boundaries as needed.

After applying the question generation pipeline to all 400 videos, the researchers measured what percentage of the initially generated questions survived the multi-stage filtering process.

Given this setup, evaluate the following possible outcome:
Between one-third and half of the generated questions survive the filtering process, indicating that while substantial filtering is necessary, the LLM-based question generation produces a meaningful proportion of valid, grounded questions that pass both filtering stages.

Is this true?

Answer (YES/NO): NO